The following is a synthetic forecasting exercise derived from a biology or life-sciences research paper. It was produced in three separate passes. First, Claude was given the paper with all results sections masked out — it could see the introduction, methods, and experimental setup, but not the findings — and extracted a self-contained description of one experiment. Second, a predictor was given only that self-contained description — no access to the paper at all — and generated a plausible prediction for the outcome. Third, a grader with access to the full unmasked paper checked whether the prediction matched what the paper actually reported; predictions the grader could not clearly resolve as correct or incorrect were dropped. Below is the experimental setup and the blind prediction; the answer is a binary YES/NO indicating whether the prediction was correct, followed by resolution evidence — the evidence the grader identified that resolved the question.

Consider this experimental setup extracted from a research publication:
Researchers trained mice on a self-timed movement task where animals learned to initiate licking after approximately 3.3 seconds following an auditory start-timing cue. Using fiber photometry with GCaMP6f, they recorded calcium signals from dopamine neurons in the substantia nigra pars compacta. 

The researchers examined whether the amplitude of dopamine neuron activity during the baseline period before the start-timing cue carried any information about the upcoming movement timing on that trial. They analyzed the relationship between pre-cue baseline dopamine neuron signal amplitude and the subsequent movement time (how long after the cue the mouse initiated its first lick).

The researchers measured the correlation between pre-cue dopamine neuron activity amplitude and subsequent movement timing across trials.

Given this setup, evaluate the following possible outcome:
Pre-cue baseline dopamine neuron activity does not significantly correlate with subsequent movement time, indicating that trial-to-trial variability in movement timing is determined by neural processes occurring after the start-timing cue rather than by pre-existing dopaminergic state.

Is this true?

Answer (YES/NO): NO